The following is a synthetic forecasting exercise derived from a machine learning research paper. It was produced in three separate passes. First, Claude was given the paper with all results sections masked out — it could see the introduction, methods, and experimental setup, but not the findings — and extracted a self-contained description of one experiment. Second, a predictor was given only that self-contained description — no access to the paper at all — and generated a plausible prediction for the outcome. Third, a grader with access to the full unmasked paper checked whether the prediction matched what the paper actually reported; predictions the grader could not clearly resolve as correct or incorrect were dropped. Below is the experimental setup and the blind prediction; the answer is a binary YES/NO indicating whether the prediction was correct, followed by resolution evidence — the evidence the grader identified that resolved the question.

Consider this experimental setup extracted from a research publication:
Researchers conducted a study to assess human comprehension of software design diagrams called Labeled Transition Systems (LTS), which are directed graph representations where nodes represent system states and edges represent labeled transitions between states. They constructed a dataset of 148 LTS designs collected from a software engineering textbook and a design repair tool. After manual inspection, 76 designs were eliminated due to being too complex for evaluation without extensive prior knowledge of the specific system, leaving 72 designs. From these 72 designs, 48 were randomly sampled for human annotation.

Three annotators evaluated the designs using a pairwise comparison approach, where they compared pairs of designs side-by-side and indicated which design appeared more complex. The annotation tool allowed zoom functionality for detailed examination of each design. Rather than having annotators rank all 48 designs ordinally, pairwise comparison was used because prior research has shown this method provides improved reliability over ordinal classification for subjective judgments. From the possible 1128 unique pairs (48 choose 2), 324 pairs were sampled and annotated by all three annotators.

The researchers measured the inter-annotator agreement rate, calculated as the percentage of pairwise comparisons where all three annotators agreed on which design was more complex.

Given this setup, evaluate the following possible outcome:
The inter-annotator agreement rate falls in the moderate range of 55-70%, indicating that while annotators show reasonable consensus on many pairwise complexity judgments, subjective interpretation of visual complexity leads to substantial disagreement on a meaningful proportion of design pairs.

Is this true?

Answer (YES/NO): NO